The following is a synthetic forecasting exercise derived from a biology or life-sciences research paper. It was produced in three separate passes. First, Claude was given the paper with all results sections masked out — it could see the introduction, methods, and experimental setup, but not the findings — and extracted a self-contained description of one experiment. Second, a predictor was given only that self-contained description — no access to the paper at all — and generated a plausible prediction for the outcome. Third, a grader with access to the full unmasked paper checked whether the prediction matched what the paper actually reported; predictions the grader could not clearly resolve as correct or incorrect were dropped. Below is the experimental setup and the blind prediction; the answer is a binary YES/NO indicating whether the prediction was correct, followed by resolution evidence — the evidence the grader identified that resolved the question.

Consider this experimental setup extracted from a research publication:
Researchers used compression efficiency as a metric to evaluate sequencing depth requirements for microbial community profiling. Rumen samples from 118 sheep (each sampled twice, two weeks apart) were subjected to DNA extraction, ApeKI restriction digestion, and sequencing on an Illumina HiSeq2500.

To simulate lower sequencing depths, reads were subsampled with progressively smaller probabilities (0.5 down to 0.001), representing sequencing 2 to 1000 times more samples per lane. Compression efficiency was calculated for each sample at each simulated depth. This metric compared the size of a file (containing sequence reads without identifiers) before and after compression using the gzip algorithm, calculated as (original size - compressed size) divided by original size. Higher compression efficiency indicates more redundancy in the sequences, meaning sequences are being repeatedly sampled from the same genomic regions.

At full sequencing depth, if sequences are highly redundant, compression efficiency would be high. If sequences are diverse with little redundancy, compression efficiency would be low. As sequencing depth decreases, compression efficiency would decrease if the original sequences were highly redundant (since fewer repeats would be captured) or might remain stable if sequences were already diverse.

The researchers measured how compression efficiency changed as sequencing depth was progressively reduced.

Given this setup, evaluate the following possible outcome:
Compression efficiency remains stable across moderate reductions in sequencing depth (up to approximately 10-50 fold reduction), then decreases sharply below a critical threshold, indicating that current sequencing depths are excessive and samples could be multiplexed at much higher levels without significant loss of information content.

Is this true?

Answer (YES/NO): YES